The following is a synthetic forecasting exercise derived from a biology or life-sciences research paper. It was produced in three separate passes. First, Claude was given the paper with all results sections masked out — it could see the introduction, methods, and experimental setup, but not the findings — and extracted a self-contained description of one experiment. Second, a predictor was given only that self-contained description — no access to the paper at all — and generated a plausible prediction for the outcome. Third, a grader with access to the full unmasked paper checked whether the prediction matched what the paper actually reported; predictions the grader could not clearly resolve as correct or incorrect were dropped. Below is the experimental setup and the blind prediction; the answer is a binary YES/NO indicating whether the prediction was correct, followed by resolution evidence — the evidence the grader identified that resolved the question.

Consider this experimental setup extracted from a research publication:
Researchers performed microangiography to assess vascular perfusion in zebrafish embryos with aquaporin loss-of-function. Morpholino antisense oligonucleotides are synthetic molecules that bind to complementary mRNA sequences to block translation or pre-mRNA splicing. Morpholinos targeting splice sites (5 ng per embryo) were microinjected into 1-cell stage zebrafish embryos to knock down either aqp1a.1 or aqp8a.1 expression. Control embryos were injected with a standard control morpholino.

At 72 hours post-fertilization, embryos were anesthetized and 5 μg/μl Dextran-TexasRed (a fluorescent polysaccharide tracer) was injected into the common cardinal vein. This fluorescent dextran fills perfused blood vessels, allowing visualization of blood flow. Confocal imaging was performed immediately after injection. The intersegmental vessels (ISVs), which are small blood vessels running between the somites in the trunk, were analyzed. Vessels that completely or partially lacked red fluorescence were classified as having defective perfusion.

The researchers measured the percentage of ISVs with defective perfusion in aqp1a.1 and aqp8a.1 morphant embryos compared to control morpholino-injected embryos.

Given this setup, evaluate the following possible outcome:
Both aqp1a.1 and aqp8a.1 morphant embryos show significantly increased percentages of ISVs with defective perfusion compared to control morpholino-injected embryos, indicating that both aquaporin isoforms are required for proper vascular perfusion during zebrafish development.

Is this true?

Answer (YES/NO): YES